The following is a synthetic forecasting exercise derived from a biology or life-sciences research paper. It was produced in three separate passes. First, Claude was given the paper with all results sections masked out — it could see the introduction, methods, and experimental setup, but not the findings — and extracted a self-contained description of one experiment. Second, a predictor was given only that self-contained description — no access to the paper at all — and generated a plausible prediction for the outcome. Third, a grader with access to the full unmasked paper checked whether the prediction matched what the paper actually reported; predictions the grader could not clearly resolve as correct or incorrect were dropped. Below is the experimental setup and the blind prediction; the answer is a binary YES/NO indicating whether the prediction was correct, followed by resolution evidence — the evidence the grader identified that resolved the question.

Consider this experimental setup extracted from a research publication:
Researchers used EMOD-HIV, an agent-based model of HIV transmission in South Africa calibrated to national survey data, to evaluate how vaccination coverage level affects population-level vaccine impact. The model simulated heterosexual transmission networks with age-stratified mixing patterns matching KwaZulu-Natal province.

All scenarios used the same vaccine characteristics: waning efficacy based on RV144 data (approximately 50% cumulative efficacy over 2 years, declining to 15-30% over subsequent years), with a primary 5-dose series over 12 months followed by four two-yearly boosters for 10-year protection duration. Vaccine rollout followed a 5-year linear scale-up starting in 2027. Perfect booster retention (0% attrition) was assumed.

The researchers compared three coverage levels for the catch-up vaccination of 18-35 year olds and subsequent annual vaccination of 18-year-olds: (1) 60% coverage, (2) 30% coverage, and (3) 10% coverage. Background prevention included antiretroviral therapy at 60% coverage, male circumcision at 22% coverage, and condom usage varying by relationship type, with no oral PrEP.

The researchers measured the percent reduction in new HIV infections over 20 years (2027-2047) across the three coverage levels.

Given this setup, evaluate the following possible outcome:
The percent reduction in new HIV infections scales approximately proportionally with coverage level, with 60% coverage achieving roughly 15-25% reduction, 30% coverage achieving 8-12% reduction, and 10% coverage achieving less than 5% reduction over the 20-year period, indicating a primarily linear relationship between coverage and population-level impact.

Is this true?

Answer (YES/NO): NO